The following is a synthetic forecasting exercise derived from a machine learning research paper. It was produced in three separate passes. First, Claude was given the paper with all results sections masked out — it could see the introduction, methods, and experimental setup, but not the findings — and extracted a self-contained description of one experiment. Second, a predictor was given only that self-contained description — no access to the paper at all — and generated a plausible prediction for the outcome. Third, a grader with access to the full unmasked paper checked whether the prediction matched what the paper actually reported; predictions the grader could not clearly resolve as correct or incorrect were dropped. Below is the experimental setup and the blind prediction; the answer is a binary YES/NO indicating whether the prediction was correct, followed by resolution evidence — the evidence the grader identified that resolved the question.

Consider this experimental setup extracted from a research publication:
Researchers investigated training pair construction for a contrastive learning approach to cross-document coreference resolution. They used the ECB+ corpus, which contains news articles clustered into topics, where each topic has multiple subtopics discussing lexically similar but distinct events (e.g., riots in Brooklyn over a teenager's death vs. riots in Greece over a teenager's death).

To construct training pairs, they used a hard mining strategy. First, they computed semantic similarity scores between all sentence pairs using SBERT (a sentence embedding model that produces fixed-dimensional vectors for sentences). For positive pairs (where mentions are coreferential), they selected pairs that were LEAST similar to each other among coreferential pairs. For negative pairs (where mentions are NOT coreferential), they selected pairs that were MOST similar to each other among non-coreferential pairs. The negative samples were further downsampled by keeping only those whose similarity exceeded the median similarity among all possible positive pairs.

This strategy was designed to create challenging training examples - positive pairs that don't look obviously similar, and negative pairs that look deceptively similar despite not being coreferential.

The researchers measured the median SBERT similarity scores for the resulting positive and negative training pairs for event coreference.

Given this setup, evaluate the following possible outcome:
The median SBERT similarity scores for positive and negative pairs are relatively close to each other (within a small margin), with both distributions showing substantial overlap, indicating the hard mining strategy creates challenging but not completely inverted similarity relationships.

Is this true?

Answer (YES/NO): NO